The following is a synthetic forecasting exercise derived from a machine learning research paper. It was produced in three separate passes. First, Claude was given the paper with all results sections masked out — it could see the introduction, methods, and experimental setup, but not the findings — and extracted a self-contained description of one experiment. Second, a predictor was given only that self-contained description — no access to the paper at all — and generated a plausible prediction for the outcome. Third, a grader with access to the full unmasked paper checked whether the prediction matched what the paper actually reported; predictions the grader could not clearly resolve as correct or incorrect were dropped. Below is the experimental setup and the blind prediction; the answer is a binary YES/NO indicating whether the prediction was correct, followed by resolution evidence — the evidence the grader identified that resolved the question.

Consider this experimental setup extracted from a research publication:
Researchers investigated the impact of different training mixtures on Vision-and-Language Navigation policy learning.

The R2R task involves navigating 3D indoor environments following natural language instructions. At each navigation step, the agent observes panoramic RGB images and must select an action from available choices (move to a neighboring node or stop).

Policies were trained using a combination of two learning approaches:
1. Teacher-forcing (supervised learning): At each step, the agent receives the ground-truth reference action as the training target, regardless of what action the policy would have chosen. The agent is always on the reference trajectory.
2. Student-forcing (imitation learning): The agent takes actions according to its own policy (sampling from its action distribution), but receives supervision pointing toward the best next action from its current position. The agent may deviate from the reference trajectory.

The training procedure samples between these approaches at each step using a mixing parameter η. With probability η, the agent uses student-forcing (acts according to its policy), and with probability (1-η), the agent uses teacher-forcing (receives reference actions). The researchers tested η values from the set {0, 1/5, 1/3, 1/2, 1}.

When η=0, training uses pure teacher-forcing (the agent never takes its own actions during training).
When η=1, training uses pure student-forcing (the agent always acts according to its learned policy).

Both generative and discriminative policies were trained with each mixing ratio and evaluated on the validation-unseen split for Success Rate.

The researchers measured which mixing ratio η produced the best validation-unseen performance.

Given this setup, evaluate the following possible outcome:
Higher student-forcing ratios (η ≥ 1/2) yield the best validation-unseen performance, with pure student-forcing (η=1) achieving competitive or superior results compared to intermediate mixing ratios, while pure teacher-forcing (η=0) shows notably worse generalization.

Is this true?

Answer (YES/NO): NO